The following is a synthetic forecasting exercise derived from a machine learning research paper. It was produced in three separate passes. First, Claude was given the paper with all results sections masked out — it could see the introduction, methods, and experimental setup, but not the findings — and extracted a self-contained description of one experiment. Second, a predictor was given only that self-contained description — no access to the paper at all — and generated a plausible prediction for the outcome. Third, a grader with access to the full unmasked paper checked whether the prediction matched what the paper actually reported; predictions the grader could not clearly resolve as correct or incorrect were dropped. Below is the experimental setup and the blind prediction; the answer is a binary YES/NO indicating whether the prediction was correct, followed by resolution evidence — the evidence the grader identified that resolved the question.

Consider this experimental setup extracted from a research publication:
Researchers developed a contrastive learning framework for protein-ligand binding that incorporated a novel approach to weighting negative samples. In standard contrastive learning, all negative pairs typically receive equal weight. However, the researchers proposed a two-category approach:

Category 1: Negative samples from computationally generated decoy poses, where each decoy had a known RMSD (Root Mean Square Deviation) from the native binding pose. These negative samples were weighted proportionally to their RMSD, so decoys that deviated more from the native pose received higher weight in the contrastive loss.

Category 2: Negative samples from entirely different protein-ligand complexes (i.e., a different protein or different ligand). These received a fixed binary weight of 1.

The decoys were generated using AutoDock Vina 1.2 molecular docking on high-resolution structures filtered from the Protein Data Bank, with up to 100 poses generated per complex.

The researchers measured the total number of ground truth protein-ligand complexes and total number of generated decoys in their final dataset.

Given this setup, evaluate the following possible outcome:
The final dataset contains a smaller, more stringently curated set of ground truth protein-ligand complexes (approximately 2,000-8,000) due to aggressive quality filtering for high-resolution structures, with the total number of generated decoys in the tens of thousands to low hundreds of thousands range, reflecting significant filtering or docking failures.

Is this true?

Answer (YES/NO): NO